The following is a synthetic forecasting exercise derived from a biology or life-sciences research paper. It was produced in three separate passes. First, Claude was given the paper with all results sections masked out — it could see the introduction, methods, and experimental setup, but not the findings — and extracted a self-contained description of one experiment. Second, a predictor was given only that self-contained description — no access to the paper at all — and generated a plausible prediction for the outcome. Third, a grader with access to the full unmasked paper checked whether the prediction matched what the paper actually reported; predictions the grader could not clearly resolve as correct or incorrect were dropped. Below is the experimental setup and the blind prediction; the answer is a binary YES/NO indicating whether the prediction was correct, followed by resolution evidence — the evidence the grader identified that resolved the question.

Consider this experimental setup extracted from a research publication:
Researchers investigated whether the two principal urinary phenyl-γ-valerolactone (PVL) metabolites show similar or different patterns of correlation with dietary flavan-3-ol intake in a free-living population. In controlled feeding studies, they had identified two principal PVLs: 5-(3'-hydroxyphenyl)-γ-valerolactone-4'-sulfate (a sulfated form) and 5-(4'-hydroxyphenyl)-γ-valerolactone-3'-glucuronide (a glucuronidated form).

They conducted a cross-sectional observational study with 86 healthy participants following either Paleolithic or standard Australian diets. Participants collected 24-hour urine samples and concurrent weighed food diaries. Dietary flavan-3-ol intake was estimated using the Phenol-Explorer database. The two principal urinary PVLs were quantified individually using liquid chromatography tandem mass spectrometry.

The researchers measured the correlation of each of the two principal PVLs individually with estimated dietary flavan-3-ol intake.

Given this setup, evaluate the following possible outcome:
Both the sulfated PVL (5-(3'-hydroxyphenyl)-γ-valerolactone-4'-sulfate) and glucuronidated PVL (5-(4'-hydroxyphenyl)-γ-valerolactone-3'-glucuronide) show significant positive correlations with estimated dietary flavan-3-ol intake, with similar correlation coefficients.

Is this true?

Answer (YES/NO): YES